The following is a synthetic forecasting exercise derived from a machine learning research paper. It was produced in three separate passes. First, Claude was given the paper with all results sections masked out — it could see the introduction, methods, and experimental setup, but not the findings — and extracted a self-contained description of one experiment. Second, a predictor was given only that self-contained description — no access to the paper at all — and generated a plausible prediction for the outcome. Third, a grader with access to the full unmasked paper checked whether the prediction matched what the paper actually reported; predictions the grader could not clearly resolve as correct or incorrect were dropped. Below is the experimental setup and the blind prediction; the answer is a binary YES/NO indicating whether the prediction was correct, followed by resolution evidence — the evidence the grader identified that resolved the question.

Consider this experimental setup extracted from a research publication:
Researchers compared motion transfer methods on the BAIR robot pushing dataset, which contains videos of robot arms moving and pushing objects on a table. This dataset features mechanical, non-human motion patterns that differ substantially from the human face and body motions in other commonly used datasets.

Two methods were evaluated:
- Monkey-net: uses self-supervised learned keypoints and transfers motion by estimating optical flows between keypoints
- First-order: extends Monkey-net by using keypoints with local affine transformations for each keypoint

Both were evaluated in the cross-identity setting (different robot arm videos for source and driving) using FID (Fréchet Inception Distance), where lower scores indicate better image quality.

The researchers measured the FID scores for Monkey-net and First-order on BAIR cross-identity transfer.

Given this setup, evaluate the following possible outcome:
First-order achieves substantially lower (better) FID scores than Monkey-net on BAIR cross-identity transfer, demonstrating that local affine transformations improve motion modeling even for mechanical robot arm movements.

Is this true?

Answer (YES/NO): YES